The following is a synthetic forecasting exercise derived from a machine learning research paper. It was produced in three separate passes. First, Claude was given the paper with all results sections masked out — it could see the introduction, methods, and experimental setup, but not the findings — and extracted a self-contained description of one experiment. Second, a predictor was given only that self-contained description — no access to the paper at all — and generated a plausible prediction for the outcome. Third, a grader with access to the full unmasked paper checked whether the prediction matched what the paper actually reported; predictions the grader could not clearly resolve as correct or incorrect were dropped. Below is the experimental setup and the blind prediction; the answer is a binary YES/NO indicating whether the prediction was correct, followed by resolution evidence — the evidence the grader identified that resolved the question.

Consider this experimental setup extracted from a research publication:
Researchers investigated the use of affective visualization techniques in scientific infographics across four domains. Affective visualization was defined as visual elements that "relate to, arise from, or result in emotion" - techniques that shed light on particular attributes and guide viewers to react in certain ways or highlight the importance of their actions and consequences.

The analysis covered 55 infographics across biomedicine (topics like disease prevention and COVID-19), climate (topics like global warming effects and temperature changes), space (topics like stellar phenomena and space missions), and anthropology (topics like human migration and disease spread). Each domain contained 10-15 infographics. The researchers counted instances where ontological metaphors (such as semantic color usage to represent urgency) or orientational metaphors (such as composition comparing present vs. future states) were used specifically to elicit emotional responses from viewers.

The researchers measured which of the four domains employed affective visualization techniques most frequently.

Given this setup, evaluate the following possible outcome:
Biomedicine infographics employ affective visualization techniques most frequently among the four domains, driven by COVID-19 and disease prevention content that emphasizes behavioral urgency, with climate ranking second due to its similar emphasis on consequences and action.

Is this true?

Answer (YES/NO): NO